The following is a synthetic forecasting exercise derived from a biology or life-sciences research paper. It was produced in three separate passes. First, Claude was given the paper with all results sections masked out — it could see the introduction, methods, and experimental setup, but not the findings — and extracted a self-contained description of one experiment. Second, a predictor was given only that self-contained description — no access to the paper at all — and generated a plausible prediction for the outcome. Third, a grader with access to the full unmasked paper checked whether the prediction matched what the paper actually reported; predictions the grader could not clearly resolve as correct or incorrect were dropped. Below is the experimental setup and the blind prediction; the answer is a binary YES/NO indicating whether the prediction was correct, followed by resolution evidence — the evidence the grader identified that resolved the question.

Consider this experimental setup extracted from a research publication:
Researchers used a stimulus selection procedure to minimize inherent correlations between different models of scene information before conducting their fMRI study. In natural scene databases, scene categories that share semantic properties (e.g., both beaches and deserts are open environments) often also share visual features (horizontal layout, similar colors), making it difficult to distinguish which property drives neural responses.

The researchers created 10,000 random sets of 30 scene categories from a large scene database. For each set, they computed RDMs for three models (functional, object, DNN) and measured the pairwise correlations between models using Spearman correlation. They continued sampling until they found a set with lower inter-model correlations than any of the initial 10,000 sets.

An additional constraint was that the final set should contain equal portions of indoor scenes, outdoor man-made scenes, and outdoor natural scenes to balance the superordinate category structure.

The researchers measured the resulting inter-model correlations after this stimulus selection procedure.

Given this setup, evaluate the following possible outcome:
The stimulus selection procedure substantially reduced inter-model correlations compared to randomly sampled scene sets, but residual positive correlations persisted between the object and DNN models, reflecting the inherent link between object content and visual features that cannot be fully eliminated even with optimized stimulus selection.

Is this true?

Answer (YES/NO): NO